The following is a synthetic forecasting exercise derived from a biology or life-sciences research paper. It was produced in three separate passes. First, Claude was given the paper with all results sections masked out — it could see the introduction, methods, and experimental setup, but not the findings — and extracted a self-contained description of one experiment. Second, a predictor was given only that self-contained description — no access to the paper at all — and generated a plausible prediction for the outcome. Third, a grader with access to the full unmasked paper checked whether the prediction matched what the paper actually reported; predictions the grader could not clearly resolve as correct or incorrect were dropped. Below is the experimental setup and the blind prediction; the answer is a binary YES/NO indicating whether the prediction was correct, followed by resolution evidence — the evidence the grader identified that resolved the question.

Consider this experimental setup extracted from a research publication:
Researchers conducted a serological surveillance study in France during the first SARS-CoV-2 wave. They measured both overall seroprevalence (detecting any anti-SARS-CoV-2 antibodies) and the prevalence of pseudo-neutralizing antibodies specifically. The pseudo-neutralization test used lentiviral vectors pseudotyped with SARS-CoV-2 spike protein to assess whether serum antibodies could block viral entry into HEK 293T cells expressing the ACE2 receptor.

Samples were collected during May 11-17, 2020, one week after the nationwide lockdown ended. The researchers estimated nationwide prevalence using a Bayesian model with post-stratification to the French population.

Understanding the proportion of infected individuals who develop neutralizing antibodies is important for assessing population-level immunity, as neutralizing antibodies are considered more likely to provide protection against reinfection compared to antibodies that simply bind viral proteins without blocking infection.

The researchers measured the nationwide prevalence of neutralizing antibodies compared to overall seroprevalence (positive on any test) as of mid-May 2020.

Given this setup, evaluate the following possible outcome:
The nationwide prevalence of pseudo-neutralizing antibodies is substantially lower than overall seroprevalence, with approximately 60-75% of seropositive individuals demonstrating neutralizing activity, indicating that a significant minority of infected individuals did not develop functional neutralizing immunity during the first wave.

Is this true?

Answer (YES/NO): YES